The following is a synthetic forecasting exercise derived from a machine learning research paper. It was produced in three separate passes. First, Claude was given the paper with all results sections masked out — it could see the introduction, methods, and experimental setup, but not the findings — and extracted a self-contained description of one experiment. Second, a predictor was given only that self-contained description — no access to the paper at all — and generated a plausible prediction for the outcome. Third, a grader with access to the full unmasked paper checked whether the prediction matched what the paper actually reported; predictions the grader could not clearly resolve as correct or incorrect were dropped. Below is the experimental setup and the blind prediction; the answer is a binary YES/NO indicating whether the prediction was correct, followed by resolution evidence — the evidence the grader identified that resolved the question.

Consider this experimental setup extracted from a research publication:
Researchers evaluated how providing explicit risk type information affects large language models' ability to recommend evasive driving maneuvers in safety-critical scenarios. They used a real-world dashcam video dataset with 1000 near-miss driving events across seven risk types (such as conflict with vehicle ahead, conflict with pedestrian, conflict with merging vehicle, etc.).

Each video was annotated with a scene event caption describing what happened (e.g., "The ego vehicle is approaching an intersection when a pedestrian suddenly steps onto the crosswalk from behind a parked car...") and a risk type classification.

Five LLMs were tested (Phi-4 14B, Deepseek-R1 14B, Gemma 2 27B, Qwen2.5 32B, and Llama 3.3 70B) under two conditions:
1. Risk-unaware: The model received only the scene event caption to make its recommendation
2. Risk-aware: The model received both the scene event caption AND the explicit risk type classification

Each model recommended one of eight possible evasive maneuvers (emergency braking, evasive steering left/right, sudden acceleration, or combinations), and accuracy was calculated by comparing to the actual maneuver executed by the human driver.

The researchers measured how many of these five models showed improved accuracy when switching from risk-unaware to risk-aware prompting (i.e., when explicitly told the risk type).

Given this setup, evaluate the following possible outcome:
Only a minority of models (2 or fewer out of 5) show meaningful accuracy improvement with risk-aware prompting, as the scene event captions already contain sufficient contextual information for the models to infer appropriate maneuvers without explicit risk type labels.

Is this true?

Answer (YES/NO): NO